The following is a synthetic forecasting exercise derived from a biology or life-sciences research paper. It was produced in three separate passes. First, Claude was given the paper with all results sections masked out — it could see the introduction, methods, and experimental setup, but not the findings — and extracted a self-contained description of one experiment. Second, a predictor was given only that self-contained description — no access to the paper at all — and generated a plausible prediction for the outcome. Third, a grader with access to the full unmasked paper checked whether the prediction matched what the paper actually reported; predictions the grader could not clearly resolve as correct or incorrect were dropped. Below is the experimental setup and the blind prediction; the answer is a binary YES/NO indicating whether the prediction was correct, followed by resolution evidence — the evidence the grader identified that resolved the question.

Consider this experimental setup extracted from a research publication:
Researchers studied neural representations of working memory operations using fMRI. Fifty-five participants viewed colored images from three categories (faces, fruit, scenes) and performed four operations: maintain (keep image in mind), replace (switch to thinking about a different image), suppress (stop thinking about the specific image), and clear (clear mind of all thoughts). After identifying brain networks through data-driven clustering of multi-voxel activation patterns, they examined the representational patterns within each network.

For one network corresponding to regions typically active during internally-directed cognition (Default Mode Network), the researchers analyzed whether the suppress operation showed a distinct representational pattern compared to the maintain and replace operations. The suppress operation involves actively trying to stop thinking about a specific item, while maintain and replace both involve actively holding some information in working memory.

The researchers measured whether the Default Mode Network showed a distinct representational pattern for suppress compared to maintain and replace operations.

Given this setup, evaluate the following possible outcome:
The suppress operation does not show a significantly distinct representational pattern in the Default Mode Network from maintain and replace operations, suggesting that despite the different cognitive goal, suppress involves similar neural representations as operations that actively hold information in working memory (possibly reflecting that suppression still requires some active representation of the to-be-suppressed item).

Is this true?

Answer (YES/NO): NO